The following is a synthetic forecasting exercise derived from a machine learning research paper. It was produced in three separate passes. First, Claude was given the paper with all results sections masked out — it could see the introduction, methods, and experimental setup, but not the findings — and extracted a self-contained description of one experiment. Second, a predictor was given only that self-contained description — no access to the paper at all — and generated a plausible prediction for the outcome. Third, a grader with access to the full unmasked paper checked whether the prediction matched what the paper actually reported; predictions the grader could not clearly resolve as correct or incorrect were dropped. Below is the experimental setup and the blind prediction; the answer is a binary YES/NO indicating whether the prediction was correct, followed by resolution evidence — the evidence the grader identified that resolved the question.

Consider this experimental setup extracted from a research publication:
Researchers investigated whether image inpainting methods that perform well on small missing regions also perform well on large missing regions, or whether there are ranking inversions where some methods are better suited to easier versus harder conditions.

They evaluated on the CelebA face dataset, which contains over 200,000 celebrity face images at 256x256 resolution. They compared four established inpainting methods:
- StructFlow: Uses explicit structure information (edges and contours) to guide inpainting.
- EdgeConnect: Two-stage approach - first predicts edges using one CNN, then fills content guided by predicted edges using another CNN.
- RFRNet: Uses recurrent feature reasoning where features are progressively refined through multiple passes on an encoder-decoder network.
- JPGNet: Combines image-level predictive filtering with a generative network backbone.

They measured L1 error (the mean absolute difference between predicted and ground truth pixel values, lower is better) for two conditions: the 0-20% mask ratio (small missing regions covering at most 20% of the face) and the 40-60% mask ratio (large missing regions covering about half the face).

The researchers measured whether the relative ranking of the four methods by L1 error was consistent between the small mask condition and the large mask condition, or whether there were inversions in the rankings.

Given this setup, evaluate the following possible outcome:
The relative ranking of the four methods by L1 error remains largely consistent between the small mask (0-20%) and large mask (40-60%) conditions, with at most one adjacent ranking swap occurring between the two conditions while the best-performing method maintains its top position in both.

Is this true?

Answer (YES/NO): YES